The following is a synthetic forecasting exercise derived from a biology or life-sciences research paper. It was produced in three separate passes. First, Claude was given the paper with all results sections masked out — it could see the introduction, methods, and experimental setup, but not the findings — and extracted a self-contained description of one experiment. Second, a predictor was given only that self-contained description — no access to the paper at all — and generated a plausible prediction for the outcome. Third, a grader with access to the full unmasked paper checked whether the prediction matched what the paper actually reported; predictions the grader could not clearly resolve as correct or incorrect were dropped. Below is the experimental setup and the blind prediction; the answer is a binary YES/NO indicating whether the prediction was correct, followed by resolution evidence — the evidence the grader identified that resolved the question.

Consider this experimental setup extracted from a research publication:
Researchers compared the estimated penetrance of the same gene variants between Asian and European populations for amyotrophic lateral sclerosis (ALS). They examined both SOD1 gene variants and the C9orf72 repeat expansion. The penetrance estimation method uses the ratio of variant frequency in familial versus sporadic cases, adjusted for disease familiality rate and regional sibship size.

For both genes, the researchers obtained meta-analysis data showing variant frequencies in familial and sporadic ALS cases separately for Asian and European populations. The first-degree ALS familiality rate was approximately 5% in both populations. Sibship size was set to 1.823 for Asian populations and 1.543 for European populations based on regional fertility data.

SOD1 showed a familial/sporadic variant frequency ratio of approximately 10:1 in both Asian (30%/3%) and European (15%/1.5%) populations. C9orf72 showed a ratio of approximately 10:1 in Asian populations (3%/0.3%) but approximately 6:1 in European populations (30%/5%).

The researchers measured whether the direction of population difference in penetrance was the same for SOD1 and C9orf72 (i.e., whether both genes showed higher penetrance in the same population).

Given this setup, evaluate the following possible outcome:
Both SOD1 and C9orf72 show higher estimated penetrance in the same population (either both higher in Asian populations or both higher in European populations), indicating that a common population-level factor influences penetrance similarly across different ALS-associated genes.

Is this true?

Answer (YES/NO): NO